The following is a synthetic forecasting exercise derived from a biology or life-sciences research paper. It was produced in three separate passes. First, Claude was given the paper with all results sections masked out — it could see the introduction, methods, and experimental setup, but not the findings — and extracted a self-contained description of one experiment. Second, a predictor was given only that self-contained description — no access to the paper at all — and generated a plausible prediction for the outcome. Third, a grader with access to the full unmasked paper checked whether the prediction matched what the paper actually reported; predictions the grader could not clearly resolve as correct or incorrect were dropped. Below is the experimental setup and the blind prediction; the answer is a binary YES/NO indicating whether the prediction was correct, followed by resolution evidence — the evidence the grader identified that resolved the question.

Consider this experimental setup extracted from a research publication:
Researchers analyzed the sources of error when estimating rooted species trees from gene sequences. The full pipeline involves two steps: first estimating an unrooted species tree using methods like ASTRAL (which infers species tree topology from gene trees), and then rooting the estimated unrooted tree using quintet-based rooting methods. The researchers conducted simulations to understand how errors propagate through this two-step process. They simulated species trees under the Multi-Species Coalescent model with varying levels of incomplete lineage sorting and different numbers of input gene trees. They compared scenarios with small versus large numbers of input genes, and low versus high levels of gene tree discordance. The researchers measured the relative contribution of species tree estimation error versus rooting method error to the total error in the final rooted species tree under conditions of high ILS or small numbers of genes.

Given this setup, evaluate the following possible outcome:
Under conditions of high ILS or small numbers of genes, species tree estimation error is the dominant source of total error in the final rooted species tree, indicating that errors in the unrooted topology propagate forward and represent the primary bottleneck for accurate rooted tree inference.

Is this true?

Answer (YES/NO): YES